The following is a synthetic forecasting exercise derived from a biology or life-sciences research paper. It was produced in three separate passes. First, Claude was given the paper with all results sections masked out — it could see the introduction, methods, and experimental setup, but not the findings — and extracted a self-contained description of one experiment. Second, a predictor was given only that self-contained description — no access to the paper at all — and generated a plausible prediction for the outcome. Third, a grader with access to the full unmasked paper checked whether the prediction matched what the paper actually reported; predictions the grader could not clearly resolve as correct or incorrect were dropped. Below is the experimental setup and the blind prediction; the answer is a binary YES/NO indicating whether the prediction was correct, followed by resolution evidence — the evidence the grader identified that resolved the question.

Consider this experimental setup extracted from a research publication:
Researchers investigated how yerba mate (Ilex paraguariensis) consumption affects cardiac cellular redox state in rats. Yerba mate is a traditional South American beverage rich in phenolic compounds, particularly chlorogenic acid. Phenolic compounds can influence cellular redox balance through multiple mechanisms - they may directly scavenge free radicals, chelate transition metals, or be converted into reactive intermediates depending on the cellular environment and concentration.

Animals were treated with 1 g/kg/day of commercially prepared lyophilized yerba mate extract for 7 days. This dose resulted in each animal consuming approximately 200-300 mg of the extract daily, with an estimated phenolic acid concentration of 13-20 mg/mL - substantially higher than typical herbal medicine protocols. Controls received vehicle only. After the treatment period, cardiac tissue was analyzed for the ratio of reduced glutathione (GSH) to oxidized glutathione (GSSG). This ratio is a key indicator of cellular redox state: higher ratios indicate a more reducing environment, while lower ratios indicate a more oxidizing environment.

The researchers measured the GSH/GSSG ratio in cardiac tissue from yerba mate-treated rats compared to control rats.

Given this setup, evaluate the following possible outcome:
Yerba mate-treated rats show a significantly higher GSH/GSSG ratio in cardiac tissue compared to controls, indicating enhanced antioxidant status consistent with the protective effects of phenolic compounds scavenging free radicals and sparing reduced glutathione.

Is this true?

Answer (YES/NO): NO